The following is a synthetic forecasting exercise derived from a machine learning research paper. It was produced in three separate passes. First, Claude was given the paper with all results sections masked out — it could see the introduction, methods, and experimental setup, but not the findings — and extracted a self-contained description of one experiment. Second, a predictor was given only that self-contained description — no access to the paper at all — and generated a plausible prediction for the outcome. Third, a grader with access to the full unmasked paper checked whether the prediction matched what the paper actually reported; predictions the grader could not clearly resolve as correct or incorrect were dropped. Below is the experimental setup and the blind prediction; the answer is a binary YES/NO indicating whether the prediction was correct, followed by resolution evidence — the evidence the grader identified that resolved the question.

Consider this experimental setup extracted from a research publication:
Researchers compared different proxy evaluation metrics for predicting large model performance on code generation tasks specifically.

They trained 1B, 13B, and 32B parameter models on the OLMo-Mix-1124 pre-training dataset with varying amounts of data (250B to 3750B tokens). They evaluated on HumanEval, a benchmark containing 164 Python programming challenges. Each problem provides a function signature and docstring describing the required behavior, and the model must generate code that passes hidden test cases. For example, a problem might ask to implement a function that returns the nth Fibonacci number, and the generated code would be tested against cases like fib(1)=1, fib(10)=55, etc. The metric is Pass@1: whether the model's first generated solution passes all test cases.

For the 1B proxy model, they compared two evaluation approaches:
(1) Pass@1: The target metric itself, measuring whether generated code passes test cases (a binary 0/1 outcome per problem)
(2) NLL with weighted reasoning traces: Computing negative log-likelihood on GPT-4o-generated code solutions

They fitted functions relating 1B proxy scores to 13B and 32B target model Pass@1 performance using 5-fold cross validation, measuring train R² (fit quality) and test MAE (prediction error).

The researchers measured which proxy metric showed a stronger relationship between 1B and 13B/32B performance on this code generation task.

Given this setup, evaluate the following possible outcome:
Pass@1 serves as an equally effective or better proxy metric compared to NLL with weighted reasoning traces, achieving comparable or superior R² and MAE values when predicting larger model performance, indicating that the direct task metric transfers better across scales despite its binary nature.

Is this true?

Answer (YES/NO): NO